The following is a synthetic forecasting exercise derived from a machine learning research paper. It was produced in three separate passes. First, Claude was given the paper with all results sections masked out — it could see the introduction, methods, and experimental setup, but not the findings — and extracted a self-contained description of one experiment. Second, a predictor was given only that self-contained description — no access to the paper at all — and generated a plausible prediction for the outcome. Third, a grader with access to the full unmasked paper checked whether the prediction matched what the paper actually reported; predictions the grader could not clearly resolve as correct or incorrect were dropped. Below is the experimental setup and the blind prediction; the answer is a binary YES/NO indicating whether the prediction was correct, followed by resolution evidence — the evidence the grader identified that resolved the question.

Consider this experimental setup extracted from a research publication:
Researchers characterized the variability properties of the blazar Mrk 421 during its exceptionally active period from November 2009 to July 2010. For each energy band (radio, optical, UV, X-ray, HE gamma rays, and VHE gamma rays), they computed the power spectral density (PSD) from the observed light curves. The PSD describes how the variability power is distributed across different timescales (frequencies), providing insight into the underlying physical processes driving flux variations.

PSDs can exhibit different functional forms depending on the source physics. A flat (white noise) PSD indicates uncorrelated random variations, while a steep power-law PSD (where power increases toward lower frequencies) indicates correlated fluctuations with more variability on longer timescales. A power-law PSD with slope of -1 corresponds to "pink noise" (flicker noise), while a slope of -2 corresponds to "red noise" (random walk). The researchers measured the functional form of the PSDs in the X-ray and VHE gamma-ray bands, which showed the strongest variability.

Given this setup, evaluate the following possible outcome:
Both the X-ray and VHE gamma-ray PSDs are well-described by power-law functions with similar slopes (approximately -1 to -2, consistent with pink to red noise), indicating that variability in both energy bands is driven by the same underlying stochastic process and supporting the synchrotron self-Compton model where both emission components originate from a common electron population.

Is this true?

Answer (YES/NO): YES